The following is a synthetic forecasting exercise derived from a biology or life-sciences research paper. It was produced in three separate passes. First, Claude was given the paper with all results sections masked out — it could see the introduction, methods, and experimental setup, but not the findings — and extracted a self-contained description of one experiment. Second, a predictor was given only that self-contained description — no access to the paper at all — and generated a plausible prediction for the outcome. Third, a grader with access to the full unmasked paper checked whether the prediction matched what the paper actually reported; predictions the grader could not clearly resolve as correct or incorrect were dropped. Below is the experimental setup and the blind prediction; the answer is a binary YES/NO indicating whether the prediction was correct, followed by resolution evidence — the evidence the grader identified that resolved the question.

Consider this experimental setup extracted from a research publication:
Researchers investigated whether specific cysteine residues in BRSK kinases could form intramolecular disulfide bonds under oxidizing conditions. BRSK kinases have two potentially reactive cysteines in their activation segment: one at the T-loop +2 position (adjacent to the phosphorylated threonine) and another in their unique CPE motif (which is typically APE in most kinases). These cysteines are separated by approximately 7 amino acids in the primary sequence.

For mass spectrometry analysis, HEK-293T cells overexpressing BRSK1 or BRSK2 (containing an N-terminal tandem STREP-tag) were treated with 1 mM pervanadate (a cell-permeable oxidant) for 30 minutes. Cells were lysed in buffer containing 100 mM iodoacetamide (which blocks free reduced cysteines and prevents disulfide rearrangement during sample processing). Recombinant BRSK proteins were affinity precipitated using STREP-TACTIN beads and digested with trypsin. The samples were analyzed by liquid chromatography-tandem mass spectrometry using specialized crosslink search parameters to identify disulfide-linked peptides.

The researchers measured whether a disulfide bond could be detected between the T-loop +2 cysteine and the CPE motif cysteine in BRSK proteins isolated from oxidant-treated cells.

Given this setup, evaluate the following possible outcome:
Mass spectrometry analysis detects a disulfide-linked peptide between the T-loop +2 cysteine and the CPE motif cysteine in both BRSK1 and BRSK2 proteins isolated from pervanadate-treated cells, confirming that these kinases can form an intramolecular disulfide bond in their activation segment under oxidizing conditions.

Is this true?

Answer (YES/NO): YES